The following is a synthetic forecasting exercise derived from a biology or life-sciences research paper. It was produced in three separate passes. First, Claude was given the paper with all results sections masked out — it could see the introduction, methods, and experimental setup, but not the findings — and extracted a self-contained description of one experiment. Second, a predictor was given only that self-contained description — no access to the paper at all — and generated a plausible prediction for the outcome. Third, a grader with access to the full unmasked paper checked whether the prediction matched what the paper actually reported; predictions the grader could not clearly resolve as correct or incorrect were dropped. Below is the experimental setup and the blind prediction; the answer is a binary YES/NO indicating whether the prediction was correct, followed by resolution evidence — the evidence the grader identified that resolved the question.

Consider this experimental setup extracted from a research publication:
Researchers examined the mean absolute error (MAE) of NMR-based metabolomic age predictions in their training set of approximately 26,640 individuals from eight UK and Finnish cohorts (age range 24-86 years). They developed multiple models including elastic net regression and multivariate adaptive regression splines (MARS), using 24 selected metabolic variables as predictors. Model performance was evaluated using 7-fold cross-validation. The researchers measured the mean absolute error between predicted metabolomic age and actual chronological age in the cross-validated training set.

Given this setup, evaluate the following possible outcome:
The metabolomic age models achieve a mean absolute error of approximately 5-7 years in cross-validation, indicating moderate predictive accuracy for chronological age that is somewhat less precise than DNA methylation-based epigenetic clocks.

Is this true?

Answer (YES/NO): NO